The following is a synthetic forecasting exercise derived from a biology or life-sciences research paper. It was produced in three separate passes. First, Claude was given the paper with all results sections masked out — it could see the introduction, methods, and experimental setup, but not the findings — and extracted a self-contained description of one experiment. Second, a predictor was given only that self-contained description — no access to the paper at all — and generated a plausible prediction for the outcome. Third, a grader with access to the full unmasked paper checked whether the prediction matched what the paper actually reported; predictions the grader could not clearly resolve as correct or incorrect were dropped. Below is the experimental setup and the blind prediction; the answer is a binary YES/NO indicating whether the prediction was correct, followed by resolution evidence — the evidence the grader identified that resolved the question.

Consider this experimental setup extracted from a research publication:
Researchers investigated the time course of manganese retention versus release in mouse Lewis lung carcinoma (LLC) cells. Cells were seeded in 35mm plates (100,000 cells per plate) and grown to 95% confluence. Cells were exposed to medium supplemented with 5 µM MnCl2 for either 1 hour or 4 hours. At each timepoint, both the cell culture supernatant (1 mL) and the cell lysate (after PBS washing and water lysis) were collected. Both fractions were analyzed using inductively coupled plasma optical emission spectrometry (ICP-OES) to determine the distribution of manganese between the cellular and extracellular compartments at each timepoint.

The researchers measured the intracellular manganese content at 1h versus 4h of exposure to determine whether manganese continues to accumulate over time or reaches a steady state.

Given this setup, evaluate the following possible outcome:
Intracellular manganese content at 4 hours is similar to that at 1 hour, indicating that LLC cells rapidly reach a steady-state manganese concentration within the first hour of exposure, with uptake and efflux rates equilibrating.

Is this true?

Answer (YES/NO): YES